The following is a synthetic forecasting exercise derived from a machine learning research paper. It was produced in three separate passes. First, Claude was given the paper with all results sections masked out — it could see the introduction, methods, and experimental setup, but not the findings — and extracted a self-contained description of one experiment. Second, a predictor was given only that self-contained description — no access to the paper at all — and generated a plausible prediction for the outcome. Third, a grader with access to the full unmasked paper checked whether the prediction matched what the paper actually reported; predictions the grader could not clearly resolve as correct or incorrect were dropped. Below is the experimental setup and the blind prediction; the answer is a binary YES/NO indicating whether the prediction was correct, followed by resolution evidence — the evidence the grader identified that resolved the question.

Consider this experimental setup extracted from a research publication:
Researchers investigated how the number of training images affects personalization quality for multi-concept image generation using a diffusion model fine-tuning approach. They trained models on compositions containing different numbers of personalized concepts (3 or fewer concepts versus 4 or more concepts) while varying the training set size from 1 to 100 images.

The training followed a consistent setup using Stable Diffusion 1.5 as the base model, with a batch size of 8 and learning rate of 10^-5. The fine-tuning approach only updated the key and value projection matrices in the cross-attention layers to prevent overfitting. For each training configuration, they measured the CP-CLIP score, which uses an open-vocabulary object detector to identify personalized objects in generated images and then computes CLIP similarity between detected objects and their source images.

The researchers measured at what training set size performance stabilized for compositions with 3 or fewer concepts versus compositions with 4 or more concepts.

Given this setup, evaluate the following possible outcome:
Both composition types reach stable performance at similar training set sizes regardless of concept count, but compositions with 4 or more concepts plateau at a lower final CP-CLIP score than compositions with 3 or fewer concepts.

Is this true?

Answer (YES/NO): NO